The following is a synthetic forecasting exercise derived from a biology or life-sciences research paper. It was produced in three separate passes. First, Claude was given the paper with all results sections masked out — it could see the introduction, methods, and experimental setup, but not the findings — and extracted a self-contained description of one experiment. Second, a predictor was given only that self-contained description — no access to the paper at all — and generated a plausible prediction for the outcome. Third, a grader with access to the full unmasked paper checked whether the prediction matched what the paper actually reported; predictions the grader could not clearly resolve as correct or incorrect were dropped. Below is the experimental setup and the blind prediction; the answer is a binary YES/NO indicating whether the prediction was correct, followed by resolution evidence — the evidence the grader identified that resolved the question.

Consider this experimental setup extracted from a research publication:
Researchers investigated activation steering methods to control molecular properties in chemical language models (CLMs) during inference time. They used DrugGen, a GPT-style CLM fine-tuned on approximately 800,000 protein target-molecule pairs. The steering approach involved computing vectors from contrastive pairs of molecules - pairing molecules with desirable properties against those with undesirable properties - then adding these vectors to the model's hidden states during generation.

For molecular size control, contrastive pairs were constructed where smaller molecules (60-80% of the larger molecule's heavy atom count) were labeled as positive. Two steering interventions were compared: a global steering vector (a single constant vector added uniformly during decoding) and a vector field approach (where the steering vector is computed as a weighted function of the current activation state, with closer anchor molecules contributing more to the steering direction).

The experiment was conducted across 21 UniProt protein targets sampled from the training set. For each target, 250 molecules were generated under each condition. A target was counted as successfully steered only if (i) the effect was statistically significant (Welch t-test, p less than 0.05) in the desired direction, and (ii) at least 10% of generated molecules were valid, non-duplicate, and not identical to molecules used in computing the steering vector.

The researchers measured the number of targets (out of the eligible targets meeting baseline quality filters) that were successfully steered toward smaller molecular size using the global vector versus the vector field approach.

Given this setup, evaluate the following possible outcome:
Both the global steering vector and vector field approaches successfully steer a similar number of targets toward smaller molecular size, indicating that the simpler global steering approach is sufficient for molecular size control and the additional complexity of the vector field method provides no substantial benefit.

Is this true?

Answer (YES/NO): NO